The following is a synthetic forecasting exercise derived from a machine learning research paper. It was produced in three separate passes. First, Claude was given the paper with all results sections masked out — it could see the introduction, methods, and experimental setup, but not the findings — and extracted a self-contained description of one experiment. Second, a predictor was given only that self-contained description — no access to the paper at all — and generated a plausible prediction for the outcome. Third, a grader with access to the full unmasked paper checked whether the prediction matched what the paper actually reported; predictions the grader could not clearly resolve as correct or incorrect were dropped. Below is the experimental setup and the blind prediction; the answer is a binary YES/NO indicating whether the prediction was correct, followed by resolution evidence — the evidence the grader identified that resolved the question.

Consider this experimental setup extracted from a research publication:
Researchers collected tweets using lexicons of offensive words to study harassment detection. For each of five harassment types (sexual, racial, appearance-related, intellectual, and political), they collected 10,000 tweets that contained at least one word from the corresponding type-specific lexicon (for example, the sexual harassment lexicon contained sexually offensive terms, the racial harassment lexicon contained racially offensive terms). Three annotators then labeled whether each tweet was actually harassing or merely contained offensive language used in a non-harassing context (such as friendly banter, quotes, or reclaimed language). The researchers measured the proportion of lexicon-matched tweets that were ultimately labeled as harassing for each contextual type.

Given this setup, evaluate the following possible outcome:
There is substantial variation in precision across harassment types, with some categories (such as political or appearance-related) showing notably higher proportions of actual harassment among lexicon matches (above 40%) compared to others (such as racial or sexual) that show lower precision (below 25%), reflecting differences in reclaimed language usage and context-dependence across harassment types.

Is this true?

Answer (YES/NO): NO